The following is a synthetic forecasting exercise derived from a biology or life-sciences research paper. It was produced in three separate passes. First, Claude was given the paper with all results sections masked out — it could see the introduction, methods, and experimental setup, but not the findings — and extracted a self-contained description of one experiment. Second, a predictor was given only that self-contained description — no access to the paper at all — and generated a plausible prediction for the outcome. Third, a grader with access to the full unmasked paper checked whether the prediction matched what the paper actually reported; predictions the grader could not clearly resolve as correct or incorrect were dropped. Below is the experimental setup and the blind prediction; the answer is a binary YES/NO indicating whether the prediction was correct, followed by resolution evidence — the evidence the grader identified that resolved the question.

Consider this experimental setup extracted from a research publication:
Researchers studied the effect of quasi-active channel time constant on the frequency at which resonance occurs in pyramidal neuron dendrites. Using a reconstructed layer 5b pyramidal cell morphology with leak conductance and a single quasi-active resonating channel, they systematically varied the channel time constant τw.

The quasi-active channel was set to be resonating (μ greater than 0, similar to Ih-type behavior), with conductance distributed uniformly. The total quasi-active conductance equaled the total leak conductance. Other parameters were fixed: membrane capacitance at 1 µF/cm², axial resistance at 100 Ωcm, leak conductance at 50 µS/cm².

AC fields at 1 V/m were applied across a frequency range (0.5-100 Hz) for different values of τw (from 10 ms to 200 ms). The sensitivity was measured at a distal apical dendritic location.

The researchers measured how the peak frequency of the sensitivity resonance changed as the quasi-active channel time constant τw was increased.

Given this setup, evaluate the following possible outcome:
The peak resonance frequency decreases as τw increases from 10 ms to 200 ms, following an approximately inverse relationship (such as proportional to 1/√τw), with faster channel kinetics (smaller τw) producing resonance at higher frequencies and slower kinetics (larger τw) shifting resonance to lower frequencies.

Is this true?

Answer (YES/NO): YES